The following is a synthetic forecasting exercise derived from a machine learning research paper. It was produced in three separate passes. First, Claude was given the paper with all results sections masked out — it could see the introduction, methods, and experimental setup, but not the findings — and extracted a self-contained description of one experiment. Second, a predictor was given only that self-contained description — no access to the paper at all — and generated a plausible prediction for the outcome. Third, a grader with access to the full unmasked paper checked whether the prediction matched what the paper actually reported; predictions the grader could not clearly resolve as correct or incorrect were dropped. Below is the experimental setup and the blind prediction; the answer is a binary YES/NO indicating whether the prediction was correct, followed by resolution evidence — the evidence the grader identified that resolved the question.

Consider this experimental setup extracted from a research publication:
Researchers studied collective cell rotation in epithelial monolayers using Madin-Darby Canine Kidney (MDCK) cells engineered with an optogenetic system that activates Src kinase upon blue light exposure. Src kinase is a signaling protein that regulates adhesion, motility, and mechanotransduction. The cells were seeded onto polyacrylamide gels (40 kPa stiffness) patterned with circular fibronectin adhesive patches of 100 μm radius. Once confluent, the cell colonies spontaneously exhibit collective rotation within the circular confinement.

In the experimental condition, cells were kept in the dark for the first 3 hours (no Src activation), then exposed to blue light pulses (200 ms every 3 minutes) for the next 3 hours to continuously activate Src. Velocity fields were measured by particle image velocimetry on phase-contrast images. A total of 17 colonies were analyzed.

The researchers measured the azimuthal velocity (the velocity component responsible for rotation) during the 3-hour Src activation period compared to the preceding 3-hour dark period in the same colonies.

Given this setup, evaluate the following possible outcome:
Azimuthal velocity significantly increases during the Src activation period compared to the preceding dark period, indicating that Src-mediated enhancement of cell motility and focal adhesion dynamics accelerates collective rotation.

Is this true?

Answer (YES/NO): NO